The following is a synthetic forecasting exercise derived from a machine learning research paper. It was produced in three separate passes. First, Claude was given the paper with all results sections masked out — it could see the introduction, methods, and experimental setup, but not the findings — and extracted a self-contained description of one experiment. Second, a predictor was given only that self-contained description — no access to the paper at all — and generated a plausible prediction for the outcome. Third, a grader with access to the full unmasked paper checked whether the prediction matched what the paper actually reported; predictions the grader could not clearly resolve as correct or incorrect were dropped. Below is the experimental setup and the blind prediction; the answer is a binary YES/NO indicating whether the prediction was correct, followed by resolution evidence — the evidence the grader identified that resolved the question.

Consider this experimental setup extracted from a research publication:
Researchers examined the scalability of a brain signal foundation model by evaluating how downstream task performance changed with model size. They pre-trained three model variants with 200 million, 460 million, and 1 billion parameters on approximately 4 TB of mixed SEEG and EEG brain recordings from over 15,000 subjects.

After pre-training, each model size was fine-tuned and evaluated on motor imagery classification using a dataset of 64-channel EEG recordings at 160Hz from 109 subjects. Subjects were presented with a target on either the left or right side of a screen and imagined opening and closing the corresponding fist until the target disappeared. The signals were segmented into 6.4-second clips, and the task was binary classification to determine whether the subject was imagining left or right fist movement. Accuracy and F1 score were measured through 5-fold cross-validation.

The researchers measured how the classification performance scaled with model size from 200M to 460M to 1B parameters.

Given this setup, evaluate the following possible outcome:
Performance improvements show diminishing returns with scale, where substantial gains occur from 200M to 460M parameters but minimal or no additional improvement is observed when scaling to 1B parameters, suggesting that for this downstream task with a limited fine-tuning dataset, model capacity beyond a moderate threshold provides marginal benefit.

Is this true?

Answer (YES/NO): NO